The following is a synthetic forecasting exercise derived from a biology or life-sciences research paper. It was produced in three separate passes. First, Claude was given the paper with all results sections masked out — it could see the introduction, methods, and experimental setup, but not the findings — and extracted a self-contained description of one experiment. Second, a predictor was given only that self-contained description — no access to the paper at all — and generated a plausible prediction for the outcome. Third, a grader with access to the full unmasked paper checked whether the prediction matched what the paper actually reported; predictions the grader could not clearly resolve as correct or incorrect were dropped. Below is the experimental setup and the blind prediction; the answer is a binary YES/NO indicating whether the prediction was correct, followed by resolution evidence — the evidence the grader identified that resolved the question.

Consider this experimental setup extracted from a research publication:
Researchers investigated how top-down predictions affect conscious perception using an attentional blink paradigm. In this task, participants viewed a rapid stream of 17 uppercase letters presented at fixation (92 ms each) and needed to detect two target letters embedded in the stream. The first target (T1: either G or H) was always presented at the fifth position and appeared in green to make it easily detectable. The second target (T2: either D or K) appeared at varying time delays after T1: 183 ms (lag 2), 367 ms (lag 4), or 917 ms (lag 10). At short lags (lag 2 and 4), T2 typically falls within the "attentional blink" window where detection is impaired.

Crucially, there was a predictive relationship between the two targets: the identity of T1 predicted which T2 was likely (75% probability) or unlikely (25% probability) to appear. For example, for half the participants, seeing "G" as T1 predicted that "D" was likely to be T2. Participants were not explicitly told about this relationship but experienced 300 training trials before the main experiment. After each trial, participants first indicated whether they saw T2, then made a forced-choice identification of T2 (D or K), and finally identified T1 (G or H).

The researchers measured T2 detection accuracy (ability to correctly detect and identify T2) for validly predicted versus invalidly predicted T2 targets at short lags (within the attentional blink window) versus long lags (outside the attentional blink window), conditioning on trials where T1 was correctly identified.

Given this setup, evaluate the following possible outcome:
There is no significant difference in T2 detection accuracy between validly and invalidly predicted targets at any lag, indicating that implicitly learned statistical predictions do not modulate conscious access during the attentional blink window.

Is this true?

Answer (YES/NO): NO